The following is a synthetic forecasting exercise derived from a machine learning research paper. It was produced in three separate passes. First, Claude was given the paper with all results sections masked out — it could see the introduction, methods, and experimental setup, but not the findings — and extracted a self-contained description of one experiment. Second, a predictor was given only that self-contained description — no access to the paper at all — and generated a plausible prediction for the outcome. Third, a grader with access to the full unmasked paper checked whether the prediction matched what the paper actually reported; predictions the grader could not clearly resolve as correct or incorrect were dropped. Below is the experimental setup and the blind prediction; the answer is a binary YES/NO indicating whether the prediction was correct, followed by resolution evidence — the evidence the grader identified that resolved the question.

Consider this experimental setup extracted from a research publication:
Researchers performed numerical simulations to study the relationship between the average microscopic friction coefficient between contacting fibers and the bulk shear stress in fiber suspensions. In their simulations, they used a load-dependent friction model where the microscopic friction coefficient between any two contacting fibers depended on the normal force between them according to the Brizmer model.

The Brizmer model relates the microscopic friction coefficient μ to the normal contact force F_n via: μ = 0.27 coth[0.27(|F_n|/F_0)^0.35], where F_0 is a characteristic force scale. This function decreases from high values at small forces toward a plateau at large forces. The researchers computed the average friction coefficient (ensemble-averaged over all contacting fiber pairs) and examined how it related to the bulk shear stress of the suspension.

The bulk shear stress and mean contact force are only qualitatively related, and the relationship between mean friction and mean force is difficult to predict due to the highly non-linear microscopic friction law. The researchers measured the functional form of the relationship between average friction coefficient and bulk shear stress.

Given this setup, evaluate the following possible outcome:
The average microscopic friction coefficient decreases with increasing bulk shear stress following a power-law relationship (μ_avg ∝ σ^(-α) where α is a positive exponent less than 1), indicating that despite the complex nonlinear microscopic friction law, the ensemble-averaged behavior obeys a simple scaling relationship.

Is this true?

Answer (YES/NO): NO